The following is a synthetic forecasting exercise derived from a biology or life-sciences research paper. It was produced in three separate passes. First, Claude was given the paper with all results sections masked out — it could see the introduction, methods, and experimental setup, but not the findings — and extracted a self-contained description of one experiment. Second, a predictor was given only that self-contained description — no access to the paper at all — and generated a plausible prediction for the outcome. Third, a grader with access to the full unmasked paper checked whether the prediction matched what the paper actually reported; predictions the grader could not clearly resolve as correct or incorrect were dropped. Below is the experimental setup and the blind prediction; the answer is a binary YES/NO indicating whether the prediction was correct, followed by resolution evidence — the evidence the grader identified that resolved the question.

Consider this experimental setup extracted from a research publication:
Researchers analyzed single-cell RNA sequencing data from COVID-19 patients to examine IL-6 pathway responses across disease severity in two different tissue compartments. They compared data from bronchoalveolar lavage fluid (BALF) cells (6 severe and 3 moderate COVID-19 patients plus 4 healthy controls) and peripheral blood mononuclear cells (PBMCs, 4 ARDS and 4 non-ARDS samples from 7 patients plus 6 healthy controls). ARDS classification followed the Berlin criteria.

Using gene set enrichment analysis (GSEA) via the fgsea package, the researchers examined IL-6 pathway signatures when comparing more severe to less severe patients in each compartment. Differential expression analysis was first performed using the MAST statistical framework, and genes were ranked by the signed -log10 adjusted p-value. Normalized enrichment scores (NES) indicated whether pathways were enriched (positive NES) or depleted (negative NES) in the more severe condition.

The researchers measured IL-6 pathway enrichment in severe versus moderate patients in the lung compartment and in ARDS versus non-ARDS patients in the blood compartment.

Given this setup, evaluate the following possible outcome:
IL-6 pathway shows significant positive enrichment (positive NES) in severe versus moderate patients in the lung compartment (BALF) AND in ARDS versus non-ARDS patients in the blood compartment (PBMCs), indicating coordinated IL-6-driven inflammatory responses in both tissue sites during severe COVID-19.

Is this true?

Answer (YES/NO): NO